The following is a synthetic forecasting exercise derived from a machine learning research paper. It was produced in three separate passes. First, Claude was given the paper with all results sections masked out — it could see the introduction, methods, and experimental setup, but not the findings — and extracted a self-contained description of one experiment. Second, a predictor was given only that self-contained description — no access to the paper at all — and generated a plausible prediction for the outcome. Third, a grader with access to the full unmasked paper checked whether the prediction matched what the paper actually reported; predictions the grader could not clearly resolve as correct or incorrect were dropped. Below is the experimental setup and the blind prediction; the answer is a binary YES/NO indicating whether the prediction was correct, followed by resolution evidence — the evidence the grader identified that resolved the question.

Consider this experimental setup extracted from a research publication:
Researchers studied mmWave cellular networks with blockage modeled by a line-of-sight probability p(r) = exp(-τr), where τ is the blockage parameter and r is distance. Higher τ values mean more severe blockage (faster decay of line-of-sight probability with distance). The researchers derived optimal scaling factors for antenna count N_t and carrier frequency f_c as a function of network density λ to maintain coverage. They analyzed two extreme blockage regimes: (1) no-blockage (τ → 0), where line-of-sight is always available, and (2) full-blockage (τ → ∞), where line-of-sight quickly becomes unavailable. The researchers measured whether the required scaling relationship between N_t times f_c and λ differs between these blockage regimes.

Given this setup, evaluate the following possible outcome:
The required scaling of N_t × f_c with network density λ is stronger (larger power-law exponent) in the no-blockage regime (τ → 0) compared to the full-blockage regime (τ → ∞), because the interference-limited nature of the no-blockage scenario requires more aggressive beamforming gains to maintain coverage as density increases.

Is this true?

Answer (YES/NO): NO